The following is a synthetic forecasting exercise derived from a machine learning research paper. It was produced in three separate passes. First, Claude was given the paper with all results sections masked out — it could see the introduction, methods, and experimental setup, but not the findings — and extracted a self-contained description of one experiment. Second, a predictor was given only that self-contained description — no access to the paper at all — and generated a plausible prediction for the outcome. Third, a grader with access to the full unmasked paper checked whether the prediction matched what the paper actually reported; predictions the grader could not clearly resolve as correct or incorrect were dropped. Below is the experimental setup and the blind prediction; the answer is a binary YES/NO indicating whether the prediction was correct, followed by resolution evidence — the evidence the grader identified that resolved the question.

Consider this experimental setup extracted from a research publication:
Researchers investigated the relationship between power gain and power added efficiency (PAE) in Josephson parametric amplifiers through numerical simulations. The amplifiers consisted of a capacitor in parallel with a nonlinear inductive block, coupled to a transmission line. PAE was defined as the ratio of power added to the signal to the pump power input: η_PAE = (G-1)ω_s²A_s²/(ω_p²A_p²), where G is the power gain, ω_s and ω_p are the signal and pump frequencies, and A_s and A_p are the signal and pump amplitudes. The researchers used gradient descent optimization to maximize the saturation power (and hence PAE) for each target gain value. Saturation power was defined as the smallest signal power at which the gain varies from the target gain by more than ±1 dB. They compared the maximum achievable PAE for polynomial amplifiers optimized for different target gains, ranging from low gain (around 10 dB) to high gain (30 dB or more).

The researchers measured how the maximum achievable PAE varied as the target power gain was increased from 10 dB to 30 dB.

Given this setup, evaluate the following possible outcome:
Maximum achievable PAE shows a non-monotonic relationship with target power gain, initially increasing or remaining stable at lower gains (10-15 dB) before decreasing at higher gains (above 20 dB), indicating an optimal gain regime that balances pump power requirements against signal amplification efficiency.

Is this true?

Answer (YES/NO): NO